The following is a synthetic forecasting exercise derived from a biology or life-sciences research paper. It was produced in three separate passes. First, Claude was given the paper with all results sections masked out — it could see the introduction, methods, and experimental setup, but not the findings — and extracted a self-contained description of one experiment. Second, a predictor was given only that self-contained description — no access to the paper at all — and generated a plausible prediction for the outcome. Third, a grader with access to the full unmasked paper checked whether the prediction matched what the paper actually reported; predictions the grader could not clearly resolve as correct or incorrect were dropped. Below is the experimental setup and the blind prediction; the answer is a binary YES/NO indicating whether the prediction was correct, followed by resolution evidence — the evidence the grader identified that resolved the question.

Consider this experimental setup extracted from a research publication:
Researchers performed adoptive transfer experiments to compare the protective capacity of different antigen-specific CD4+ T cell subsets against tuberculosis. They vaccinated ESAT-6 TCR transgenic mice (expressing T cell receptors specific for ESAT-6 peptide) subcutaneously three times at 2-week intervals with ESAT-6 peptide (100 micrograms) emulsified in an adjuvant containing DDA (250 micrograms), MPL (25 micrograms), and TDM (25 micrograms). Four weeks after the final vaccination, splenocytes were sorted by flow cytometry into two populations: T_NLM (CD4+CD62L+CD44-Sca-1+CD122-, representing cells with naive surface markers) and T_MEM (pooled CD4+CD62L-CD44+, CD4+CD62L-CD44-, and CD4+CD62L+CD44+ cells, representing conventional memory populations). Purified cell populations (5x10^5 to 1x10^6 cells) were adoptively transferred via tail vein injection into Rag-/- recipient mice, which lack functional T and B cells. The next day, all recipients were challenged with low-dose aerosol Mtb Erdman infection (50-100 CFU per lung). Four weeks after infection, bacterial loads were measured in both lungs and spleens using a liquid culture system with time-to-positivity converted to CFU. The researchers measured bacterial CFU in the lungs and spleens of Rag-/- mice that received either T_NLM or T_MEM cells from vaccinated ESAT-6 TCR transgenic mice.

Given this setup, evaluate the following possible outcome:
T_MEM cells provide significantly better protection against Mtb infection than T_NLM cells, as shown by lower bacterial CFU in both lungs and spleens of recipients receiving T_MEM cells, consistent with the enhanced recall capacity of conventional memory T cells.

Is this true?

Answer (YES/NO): NO